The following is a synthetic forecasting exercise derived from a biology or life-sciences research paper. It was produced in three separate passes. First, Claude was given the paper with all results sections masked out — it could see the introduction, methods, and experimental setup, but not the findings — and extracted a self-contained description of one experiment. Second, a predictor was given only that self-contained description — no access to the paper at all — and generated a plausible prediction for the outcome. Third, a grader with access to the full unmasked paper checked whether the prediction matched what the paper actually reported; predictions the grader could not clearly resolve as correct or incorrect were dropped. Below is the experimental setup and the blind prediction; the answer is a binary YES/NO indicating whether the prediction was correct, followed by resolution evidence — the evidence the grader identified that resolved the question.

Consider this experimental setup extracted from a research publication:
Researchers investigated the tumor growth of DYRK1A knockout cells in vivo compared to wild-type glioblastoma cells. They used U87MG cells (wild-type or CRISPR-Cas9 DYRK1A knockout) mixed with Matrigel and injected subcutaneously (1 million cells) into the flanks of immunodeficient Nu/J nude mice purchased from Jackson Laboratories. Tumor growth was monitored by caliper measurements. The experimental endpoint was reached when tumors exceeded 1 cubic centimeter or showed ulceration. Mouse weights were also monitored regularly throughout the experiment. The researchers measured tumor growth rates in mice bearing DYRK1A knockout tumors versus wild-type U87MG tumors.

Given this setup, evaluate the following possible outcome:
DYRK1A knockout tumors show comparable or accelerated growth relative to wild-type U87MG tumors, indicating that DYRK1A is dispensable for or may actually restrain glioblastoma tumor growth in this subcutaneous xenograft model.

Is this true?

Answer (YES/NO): NO